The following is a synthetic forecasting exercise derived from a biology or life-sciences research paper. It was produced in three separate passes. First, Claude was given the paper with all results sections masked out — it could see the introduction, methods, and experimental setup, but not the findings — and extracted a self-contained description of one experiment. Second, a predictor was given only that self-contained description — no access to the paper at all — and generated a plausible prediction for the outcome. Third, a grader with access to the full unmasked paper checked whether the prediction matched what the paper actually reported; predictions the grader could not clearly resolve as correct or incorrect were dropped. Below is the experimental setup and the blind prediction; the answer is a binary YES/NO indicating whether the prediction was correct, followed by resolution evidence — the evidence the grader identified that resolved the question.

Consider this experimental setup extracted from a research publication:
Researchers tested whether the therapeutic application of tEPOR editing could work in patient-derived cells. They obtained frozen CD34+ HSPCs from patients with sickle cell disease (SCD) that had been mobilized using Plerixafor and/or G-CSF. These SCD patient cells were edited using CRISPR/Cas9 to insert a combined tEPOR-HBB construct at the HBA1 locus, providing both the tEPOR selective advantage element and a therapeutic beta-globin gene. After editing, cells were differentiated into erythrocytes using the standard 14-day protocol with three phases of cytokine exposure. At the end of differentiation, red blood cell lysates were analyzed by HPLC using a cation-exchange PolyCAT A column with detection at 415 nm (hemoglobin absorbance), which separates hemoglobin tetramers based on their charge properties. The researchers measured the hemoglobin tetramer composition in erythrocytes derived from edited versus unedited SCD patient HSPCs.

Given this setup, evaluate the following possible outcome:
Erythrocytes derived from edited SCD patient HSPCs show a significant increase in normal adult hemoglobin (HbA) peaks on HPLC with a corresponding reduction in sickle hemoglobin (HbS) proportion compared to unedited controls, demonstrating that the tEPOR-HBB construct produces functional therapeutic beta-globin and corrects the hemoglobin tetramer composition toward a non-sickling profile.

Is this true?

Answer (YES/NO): NO